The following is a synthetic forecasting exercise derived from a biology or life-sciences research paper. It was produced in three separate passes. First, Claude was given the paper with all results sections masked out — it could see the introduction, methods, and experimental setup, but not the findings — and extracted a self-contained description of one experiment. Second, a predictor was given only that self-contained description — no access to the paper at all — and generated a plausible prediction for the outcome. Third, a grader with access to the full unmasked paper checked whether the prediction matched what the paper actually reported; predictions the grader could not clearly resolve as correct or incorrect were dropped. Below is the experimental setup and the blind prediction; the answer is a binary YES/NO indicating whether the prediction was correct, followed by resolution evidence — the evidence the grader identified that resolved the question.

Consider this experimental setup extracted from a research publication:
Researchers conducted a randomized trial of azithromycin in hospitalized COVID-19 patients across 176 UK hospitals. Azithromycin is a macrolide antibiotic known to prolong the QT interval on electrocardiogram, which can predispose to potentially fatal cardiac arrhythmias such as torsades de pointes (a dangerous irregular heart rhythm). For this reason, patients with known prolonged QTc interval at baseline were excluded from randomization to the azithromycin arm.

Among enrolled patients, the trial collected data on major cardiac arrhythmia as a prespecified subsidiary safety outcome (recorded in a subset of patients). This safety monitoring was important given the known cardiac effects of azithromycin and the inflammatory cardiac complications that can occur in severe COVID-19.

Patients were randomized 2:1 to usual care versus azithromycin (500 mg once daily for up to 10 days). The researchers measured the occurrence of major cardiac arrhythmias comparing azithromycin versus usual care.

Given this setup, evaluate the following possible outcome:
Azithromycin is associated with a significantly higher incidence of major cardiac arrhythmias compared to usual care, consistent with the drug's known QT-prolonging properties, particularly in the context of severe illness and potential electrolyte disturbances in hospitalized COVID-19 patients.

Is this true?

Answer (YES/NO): NO